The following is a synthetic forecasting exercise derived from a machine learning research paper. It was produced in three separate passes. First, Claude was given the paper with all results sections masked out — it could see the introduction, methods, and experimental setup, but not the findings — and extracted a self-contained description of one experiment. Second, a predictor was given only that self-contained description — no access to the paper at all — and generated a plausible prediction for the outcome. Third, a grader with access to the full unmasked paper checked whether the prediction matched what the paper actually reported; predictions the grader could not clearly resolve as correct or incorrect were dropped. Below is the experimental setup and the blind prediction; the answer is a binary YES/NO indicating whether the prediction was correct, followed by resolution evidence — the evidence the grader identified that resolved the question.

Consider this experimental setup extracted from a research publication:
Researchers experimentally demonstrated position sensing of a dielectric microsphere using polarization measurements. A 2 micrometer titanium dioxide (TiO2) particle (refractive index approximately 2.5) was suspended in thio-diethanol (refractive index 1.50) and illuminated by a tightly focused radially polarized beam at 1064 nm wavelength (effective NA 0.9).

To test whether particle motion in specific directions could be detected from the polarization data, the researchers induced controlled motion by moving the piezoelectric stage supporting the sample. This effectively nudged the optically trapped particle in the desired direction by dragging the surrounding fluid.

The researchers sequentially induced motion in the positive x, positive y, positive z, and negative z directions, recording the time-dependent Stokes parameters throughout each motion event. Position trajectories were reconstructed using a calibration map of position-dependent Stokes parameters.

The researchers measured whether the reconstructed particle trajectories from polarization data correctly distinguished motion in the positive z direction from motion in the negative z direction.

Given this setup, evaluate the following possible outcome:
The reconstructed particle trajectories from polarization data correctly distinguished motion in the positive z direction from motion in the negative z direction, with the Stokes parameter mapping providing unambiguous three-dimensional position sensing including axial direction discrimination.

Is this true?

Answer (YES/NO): YES